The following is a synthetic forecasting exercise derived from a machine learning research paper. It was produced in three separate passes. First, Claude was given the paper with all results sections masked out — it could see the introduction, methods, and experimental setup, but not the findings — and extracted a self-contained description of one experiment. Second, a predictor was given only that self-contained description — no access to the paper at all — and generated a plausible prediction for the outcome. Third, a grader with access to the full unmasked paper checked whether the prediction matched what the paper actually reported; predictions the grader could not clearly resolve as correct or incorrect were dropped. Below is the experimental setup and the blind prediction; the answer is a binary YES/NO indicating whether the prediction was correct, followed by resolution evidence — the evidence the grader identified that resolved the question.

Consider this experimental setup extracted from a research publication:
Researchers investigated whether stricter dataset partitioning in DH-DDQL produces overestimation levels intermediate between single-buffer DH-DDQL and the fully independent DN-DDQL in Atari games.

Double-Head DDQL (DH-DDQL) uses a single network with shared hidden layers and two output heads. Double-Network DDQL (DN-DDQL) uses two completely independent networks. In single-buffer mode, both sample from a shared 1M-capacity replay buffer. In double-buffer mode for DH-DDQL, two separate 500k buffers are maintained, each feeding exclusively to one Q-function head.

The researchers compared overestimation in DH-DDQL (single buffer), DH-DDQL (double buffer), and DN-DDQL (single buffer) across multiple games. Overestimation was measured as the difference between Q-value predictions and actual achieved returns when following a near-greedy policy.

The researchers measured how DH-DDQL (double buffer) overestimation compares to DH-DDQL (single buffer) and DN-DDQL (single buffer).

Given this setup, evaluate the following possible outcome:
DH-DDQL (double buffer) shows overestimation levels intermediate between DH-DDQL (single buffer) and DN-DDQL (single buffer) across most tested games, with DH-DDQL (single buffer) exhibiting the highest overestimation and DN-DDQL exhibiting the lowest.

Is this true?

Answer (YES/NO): YES